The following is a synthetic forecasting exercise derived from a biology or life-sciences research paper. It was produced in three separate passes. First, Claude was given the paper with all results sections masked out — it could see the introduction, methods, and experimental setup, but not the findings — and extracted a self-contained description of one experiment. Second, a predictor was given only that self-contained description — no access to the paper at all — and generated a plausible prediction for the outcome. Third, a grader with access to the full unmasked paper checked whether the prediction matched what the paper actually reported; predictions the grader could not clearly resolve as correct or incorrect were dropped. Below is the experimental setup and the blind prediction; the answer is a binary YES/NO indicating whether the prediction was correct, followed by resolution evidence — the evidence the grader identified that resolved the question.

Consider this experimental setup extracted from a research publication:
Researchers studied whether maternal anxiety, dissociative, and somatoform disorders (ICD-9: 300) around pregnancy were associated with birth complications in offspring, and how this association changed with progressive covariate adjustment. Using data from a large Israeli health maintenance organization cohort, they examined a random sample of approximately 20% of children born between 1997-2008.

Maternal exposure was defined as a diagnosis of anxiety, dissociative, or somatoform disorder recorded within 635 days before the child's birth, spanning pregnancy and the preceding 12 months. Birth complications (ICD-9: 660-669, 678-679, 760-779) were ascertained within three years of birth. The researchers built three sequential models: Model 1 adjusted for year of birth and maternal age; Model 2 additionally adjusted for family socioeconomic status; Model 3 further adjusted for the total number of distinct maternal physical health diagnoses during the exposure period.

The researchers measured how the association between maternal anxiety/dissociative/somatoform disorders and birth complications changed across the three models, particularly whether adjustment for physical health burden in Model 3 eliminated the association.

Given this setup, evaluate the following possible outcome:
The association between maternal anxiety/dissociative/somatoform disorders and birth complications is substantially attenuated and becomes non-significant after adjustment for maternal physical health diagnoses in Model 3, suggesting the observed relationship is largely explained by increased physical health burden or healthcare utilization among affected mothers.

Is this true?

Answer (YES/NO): NO